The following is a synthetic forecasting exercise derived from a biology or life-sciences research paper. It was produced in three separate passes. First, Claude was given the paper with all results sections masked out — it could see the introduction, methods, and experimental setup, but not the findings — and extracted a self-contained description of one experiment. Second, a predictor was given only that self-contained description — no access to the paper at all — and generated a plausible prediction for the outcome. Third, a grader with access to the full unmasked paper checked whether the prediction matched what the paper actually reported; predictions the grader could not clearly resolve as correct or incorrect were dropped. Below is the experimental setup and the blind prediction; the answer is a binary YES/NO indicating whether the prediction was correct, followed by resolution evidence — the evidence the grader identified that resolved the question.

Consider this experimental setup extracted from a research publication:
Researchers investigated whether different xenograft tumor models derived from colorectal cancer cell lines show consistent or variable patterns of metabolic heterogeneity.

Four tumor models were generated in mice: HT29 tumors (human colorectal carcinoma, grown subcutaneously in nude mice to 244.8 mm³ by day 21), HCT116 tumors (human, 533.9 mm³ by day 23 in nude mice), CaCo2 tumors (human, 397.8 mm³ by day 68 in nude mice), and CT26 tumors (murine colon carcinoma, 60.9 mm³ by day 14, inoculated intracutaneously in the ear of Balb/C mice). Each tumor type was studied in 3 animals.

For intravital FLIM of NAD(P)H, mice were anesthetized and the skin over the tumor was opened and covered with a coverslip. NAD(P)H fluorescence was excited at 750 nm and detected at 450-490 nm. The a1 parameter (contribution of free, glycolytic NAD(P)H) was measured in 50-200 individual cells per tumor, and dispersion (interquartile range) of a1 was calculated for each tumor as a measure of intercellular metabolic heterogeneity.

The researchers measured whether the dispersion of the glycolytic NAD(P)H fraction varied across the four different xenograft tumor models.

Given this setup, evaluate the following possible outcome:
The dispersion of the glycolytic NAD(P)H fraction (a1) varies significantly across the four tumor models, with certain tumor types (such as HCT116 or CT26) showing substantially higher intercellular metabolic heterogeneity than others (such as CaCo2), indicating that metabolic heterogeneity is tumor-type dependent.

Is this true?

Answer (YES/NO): NO